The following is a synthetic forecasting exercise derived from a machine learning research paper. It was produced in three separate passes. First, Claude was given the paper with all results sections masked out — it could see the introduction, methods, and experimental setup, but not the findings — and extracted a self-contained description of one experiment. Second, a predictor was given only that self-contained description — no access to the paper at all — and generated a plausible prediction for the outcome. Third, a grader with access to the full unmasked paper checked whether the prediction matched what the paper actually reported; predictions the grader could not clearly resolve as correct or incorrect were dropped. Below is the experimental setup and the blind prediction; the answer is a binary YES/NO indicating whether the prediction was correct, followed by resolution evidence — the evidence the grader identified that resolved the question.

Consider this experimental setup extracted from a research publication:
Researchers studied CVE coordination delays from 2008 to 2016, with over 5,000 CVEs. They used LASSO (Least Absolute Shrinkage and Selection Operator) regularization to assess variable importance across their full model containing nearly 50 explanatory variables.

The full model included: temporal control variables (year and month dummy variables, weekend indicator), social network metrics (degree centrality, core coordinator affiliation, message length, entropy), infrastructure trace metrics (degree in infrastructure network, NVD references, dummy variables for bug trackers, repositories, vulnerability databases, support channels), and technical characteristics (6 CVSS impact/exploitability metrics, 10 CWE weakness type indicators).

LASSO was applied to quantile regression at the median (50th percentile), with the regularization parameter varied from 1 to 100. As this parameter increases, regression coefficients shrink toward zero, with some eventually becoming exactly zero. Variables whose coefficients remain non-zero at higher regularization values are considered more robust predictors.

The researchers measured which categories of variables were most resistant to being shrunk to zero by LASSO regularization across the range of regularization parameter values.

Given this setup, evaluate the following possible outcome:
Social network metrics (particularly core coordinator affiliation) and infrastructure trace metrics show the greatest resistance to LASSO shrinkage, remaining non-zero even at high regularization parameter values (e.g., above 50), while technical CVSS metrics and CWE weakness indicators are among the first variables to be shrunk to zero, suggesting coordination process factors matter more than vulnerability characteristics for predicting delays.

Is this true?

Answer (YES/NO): NO